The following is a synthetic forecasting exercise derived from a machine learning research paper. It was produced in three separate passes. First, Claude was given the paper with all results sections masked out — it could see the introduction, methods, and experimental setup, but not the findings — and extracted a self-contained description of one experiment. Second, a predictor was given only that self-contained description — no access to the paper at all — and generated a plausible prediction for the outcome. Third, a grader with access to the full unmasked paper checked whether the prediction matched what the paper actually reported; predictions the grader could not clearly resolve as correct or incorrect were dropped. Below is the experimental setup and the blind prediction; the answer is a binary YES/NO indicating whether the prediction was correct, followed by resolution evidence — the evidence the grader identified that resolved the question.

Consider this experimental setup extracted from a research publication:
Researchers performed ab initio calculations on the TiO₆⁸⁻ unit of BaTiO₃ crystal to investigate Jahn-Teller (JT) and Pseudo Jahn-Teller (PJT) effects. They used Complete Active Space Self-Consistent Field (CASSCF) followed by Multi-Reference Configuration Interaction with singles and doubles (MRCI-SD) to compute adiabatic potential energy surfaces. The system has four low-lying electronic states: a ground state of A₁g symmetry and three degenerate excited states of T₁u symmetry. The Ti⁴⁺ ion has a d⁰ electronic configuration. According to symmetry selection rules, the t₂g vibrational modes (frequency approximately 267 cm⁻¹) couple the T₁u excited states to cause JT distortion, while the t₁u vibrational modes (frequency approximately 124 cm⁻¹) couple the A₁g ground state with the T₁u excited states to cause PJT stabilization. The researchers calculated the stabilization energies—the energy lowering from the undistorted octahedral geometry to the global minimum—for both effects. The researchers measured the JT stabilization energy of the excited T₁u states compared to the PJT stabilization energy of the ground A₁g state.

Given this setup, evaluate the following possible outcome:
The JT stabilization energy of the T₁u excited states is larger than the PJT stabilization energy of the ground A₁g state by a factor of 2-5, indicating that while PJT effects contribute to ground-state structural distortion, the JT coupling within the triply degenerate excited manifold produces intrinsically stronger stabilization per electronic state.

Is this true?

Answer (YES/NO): NO